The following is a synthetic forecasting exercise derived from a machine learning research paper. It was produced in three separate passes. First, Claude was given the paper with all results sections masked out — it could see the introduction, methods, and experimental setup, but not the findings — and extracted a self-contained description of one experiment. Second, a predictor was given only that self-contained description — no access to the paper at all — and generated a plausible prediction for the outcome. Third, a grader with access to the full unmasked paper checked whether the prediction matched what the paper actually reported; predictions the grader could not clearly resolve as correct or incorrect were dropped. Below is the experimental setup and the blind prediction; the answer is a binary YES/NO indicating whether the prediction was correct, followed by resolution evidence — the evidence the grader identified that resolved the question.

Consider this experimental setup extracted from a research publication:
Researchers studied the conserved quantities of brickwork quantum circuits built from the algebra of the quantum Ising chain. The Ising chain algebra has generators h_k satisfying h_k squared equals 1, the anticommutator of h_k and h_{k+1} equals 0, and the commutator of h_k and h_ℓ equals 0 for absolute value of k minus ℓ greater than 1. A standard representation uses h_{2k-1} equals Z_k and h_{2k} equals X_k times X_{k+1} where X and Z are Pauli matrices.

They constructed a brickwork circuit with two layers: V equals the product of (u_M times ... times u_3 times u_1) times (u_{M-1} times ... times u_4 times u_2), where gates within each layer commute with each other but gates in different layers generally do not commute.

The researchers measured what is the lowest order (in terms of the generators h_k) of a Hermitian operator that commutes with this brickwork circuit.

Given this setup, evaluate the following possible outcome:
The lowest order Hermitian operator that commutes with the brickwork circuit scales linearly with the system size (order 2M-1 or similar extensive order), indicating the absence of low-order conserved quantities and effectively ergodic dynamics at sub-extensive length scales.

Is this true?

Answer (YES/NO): NO